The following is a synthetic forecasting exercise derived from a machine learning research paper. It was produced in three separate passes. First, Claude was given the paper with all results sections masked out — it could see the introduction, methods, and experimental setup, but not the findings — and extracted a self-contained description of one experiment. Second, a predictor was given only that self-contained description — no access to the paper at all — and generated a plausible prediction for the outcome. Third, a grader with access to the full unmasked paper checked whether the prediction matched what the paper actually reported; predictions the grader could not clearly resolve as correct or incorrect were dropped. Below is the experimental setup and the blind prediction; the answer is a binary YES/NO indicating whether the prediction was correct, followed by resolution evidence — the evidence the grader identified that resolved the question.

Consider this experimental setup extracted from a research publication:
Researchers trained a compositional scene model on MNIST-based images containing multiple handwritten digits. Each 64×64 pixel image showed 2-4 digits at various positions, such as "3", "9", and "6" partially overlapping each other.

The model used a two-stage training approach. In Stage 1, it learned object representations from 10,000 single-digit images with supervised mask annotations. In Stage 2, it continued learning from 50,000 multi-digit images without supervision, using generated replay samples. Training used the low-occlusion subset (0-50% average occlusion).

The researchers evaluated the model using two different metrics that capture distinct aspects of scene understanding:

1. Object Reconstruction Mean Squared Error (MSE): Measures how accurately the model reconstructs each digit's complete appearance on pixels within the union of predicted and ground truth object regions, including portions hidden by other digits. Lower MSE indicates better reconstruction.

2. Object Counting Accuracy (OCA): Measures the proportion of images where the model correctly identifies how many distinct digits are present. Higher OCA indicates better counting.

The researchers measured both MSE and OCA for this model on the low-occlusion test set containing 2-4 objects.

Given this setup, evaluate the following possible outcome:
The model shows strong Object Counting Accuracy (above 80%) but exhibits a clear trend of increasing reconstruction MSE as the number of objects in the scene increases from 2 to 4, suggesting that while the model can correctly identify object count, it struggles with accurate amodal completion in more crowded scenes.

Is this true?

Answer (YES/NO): NO